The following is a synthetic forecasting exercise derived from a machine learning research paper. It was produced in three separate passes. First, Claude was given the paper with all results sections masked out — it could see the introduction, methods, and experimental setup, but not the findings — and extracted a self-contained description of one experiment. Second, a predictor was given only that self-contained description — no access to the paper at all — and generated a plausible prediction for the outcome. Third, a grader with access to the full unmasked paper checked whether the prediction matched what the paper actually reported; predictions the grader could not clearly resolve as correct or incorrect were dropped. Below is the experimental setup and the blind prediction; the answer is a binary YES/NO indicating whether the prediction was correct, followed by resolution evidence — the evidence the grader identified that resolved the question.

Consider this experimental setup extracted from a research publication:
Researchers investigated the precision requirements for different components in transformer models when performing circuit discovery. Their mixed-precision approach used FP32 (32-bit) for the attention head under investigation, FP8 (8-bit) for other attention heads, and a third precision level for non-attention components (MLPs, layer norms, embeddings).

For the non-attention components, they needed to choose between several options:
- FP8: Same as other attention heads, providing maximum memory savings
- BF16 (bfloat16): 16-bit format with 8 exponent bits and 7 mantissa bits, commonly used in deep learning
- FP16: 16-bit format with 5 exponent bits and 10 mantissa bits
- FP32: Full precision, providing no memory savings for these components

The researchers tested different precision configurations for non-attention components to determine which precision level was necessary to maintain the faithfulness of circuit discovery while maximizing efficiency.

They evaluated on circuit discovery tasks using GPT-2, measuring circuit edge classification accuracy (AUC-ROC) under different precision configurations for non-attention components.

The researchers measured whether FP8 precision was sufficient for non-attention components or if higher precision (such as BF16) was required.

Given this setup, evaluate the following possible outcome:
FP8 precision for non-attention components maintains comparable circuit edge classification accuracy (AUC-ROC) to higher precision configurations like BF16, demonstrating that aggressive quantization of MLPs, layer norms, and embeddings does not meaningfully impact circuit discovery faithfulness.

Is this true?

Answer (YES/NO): NO